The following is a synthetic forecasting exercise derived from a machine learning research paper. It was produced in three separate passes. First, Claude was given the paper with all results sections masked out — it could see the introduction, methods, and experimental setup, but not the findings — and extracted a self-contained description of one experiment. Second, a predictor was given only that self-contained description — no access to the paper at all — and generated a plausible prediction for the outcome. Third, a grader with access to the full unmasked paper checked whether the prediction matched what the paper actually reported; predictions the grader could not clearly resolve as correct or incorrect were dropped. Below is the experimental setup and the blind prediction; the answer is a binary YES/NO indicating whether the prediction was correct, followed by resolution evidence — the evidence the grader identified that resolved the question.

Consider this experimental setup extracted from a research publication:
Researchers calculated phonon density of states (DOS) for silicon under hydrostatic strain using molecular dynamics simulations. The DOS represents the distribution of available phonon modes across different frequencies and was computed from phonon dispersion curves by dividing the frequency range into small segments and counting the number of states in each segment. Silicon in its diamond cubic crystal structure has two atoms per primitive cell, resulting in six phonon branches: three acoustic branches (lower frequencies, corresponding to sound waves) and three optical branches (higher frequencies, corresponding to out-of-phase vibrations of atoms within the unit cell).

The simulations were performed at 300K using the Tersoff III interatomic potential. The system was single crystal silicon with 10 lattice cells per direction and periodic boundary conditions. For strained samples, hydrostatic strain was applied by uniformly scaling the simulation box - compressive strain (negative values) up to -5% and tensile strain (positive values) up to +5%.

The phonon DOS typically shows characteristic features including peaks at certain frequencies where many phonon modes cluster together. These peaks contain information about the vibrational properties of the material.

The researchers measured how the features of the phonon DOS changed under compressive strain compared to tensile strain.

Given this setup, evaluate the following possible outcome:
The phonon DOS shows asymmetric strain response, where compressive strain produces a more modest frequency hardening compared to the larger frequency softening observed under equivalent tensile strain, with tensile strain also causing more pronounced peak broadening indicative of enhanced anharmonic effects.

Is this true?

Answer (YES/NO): NO